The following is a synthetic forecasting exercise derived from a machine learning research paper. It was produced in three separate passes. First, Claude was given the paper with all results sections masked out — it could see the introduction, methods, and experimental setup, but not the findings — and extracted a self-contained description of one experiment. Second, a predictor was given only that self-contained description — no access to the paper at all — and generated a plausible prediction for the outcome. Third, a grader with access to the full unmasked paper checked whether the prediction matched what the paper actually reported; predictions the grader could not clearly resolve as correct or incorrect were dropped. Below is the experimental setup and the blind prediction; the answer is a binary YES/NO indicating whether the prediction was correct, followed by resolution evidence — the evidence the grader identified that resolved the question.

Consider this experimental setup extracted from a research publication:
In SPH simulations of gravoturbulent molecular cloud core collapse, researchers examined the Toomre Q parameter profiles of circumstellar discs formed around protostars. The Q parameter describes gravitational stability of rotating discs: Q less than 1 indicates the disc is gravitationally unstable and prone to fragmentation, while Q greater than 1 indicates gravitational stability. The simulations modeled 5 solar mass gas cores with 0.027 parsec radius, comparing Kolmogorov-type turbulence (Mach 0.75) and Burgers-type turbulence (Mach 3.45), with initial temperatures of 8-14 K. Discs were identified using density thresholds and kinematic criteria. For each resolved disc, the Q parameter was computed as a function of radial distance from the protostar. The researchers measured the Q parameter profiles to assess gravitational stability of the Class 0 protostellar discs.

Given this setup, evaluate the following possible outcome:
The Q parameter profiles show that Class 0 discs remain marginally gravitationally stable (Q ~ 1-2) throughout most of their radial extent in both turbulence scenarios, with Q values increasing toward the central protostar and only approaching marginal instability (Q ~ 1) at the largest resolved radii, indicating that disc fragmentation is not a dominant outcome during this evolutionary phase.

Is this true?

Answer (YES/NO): NO